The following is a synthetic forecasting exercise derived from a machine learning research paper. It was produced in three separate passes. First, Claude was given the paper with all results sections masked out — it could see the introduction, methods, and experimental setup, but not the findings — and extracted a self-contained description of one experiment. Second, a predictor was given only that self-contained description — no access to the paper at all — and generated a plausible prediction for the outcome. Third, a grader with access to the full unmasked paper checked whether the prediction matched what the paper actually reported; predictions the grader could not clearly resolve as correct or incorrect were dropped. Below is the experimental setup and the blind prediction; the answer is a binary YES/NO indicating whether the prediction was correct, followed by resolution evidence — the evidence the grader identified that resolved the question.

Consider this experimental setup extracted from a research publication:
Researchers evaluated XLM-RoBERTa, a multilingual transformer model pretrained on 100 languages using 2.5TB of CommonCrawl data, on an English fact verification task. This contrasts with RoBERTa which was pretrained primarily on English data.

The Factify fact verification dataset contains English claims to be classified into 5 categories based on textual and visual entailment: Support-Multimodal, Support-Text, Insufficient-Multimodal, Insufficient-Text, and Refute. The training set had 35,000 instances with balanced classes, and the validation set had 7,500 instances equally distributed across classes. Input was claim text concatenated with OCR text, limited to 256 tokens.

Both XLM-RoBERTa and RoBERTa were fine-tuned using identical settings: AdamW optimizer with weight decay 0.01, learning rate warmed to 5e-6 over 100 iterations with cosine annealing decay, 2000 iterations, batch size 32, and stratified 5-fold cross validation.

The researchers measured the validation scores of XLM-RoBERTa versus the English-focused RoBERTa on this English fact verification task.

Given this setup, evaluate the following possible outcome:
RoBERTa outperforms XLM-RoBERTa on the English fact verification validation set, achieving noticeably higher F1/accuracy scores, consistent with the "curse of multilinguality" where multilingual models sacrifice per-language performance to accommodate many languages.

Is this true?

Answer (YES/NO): YES